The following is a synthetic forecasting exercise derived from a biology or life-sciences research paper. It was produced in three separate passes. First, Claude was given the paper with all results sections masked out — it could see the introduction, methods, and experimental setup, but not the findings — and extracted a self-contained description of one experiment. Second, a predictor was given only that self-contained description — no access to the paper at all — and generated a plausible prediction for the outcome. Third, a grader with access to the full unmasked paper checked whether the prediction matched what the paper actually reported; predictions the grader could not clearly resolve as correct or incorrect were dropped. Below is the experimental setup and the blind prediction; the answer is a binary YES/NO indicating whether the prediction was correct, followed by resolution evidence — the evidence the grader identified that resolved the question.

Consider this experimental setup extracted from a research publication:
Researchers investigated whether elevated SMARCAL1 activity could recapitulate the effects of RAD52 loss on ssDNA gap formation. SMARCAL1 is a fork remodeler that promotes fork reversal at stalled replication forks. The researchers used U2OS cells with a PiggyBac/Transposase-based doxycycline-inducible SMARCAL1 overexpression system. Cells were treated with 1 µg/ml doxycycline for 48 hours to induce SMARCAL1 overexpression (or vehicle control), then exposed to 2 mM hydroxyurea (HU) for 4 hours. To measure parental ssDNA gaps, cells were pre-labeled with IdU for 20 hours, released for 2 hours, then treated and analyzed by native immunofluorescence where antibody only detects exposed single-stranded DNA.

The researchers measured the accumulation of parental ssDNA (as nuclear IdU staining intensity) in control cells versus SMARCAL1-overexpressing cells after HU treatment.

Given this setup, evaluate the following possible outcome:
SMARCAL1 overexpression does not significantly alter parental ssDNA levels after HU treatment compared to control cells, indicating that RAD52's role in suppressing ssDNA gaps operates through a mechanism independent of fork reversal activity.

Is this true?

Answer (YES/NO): NO